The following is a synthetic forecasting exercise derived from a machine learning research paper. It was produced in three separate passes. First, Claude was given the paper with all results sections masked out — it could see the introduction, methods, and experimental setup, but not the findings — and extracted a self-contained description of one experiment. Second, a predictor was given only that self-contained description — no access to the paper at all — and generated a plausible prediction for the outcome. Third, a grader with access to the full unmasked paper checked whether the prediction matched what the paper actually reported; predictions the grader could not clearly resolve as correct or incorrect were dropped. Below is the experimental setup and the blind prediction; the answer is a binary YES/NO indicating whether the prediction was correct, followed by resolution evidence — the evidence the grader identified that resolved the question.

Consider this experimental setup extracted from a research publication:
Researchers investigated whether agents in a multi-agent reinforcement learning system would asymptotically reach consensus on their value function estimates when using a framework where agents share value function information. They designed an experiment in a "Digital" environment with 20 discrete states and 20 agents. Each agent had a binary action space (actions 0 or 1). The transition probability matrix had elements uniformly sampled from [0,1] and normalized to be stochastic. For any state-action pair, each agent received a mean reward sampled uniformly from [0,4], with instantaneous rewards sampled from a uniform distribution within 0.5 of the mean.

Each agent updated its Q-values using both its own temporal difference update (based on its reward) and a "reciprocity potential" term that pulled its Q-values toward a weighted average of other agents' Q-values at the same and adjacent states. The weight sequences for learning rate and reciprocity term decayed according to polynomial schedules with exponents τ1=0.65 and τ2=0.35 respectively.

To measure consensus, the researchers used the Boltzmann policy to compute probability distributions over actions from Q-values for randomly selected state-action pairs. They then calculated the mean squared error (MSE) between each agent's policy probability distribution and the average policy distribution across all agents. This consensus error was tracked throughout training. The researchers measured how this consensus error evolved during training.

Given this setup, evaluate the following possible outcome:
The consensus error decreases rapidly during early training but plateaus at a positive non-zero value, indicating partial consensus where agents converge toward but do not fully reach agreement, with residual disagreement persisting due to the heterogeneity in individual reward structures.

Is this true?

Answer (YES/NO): NO